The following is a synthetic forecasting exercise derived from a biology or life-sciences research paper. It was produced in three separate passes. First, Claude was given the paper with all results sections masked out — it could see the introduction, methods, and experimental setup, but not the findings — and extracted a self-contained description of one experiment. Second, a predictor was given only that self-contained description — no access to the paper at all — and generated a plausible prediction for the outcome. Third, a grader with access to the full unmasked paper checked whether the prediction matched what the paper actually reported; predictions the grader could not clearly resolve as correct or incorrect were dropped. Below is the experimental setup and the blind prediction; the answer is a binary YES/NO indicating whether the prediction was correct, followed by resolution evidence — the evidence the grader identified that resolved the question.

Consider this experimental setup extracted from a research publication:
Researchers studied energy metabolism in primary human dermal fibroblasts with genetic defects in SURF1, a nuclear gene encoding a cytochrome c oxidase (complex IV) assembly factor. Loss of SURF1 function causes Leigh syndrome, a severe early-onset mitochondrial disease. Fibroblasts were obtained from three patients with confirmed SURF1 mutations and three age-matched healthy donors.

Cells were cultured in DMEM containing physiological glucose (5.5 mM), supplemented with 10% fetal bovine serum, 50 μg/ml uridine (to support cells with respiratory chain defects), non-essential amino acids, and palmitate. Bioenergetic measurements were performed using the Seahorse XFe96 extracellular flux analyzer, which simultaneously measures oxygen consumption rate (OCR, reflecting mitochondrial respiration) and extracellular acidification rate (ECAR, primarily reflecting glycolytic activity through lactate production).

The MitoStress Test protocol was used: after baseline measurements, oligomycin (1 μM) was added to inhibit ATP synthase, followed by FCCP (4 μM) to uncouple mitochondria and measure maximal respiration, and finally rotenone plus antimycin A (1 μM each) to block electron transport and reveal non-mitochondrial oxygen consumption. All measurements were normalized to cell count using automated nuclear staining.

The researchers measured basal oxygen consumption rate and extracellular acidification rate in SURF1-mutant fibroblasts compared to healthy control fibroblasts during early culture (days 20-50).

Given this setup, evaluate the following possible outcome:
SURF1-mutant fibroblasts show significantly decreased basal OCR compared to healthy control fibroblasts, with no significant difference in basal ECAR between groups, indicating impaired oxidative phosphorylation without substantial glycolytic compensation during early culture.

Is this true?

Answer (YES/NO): NO